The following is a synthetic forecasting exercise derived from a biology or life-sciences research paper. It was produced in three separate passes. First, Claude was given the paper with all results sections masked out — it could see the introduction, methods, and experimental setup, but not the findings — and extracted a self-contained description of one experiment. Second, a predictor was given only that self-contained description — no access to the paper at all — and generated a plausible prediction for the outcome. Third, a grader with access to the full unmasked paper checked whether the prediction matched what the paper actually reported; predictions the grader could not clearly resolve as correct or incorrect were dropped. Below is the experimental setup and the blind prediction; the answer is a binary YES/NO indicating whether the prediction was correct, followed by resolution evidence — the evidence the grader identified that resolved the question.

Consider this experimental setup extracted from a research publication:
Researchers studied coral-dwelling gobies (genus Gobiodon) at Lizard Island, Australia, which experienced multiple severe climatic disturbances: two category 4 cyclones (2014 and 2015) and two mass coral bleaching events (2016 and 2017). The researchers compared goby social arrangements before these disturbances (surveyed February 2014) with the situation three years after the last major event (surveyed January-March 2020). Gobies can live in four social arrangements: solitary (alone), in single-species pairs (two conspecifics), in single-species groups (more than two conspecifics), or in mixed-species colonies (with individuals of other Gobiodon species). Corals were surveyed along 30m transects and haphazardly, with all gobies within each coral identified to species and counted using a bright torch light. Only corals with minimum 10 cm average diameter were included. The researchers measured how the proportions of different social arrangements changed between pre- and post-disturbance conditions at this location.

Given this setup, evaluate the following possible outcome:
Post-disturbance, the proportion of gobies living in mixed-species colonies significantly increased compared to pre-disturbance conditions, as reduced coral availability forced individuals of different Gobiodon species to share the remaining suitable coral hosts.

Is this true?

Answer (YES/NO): NO